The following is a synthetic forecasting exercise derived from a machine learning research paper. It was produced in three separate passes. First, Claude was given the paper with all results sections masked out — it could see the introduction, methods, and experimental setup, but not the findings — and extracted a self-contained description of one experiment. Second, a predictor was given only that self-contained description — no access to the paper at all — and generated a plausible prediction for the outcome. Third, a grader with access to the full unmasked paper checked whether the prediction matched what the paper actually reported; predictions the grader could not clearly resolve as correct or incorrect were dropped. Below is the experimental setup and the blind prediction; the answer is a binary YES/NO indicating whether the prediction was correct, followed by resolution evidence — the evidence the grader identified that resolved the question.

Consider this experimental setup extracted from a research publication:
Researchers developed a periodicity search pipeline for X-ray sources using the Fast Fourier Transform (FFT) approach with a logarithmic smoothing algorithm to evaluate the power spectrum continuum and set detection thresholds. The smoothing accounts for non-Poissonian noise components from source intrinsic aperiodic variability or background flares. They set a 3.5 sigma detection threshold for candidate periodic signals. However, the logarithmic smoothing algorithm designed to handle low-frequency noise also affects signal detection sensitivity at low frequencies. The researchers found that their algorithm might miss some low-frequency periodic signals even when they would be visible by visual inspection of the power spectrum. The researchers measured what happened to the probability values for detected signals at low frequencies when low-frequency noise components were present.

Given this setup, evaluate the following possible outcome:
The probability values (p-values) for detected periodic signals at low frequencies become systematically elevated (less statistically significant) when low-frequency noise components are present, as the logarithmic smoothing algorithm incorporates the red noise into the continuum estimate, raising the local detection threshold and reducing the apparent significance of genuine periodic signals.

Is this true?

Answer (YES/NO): NO